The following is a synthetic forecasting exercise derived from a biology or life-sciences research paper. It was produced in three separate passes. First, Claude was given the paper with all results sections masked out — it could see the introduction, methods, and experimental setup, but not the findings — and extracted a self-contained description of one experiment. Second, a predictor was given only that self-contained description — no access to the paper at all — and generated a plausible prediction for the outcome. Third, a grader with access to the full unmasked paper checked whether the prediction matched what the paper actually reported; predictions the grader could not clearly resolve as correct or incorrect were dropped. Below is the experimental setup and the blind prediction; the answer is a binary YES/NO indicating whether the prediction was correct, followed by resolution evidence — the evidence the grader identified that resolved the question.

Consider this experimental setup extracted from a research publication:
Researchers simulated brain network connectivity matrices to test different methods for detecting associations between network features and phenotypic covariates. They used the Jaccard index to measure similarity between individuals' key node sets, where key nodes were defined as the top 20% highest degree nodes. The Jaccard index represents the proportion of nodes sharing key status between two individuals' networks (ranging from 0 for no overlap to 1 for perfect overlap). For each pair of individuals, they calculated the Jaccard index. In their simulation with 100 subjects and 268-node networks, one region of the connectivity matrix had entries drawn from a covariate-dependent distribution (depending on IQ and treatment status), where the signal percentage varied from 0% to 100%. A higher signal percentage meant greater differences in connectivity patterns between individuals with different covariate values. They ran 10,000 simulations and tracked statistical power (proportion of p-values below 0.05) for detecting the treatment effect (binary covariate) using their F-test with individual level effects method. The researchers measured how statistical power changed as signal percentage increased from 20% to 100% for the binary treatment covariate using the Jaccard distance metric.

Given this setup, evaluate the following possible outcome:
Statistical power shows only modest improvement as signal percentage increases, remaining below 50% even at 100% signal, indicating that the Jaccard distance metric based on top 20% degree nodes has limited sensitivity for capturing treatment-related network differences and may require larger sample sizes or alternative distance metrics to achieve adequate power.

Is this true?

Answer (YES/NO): NO